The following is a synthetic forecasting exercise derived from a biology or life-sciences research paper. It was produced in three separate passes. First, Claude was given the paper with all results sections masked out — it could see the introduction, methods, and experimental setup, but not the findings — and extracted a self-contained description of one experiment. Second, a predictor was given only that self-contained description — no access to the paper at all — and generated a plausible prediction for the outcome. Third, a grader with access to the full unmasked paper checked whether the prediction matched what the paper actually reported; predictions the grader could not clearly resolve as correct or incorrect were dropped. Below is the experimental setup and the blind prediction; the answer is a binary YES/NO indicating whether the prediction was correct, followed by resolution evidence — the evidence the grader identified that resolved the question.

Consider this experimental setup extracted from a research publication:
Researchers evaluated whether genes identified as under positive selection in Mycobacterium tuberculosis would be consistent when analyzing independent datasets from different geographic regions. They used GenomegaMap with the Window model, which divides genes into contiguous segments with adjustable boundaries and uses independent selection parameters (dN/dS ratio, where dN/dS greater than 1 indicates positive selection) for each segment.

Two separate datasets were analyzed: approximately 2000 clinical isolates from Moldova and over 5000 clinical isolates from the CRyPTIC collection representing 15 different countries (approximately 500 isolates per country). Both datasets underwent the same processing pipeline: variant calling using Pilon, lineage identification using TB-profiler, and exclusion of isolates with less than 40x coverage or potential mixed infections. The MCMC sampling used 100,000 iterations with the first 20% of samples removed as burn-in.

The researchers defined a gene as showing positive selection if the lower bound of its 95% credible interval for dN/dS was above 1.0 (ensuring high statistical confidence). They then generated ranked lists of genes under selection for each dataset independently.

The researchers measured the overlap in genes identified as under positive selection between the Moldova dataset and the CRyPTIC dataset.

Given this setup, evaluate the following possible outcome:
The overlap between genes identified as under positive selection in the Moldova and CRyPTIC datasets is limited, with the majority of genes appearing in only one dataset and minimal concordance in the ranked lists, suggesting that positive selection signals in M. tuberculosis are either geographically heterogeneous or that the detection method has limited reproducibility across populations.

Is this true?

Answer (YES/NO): NO